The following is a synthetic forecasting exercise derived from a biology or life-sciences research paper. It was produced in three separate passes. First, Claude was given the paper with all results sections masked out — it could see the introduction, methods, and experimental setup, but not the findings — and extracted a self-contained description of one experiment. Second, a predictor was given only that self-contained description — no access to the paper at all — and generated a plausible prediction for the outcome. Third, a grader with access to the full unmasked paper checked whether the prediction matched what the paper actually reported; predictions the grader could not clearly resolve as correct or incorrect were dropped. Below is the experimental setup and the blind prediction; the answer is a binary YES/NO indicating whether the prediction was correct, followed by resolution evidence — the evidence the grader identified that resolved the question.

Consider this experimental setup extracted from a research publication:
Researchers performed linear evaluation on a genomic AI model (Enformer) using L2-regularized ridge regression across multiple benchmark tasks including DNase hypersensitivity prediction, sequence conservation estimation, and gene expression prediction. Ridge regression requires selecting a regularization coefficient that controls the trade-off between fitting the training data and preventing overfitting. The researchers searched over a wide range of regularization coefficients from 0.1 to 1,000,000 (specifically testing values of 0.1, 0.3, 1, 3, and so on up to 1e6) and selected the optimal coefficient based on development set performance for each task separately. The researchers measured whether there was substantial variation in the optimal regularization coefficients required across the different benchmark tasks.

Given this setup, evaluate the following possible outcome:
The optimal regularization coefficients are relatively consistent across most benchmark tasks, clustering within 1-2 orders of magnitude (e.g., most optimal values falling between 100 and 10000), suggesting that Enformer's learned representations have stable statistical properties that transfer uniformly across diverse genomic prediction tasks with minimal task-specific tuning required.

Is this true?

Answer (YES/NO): NO